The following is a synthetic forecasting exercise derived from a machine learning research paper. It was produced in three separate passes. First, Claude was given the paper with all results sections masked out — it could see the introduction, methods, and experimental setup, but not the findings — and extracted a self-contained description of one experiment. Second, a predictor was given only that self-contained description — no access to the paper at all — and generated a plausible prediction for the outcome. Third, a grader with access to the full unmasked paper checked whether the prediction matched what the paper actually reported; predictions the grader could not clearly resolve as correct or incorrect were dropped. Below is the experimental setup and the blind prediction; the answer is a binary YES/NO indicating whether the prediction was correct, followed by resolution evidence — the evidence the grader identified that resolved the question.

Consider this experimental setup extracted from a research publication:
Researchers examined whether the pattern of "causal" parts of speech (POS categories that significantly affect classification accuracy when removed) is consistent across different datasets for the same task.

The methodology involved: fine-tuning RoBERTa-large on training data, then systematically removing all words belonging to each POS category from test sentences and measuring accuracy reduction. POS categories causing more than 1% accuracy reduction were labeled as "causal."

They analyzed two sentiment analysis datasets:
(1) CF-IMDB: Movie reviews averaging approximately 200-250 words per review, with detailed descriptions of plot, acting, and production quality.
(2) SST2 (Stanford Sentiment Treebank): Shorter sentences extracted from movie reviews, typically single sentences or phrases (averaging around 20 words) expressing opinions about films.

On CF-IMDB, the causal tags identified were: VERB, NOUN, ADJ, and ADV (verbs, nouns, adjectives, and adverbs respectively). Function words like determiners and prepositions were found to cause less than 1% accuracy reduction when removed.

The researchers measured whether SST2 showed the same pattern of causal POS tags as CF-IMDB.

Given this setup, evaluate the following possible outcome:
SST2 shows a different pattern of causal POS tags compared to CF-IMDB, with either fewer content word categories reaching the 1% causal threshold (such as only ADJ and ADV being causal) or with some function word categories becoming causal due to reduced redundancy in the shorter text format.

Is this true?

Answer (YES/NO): YES